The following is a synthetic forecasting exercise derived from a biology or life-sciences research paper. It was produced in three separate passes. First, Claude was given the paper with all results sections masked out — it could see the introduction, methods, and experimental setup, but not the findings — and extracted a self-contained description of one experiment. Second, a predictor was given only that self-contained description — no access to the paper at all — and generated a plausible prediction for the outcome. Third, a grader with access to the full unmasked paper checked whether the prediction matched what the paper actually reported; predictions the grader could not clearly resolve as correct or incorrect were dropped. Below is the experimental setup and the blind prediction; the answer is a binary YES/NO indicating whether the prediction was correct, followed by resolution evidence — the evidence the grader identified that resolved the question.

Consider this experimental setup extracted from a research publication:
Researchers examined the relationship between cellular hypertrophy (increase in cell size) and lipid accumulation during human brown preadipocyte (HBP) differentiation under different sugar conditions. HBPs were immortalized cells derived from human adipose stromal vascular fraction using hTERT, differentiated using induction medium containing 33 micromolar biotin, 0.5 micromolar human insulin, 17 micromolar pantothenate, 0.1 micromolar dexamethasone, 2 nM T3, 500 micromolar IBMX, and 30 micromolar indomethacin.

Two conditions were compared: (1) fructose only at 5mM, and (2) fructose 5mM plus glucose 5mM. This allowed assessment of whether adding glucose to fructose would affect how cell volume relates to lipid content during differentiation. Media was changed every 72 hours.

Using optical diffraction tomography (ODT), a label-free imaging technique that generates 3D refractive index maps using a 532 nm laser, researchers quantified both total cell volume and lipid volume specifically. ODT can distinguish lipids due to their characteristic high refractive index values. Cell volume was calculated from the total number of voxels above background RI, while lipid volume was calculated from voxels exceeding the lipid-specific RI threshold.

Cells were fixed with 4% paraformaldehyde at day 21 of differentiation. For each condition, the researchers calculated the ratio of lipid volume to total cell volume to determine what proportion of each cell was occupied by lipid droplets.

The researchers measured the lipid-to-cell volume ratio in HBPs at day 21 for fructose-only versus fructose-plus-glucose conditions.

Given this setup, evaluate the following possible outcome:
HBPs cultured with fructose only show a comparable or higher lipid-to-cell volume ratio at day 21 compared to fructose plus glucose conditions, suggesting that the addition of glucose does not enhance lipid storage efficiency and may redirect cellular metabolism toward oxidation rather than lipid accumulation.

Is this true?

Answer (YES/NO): NO